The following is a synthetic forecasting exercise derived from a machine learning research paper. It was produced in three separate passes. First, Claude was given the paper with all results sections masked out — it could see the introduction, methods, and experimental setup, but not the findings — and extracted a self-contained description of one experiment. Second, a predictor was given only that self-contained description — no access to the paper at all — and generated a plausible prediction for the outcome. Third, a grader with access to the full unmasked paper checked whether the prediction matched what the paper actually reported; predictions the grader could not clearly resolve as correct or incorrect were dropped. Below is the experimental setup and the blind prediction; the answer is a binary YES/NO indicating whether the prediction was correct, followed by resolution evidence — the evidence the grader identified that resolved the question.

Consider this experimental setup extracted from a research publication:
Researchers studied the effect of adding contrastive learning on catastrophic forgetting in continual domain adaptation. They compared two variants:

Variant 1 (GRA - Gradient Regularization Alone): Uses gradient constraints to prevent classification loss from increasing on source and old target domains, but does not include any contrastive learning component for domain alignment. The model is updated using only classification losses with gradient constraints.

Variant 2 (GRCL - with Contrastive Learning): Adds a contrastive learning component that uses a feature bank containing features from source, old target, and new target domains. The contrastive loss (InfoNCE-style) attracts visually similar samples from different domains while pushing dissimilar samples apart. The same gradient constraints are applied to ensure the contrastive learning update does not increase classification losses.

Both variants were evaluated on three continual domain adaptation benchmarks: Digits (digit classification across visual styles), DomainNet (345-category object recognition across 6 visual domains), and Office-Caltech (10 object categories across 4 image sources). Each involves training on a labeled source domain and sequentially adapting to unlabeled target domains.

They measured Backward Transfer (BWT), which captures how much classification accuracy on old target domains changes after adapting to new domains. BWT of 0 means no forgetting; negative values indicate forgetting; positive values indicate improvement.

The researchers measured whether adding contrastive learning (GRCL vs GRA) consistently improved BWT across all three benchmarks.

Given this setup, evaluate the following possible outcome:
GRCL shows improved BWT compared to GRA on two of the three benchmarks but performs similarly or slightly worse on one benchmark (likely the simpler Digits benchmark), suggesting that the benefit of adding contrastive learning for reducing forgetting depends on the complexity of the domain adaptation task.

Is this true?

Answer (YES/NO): YES